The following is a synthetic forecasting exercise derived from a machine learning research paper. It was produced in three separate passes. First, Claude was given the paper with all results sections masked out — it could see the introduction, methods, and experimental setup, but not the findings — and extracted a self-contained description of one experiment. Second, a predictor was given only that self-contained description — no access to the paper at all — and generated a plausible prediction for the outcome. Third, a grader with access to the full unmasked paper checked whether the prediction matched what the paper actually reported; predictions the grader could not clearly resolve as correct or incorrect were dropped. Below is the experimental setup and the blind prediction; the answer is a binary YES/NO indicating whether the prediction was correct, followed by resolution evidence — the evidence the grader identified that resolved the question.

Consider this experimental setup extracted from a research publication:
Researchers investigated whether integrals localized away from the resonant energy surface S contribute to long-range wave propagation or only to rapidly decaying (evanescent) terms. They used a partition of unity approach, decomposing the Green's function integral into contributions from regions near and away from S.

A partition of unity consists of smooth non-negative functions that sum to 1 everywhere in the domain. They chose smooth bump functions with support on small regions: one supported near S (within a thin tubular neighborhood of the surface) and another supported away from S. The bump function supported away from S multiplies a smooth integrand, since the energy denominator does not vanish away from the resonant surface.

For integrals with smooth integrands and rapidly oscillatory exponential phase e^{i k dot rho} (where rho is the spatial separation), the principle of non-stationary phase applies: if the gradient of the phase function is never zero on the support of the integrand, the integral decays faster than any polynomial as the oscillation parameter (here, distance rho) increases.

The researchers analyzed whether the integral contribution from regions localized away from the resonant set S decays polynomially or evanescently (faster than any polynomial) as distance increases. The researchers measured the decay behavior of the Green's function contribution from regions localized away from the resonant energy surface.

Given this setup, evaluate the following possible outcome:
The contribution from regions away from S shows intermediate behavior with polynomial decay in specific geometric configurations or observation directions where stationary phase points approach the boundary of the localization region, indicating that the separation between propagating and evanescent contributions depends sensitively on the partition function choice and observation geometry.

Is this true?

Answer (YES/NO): NO